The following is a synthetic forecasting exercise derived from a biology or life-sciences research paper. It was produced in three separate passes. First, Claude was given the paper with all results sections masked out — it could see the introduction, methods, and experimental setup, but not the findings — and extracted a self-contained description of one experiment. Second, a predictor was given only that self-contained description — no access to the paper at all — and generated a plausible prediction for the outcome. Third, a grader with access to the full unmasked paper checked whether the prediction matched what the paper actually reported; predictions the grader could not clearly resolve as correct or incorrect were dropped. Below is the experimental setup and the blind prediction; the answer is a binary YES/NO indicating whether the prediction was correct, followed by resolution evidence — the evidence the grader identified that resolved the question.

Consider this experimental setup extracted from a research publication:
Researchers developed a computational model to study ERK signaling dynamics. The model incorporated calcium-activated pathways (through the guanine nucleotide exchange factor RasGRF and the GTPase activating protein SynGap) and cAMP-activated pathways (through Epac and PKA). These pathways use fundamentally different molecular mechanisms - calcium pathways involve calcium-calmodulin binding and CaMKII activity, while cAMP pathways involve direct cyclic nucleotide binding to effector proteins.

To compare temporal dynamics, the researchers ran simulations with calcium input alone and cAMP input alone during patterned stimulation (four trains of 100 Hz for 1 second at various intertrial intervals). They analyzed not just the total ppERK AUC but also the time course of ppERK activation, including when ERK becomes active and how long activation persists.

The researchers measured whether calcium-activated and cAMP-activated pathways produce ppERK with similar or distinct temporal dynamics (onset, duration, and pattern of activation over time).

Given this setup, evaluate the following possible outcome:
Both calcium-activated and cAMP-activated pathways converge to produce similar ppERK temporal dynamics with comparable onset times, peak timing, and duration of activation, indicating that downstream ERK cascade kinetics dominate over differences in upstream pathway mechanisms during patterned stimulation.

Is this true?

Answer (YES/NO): NO